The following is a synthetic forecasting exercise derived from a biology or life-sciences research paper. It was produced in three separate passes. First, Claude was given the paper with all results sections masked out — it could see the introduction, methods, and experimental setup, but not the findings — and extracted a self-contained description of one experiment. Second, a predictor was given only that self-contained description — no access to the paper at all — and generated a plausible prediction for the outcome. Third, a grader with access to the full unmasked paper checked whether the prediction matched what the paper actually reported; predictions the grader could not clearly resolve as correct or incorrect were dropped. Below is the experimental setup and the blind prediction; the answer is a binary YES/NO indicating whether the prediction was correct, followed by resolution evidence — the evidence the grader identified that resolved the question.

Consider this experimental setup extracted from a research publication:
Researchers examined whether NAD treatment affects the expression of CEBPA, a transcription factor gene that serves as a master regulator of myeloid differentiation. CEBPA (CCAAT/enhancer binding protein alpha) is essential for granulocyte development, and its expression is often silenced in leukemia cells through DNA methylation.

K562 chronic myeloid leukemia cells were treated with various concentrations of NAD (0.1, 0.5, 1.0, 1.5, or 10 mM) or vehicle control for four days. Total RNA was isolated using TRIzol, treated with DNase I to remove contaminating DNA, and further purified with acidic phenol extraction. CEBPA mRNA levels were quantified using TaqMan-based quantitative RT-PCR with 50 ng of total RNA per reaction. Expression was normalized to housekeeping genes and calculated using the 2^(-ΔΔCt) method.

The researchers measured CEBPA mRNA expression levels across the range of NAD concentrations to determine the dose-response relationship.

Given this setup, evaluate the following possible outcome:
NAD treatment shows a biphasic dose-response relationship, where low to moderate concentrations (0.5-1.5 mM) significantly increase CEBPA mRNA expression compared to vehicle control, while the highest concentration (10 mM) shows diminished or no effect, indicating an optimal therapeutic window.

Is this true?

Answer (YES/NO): NO